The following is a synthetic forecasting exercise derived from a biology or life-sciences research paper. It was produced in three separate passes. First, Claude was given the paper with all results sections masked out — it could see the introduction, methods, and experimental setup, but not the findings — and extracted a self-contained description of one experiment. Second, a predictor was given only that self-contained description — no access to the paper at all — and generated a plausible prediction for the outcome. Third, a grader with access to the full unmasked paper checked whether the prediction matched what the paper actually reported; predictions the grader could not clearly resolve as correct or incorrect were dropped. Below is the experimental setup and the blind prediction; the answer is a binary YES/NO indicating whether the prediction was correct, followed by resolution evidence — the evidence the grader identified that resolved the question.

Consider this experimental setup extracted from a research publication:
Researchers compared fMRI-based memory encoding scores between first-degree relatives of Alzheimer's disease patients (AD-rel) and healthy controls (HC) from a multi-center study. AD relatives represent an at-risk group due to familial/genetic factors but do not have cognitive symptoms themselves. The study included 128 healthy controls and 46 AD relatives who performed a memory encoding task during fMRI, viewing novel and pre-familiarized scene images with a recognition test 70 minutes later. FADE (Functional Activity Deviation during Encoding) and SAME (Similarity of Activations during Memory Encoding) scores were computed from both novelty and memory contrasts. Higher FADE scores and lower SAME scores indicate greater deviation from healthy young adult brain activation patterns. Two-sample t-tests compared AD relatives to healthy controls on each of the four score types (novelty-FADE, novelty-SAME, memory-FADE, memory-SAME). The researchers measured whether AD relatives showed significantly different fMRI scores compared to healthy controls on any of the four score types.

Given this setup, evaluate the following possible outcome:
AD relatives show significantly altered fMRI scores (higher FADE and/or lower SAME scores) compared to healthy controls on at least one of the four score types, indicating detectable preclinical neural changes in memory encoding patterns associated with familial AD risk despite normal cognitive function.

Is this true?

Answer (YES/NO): NO